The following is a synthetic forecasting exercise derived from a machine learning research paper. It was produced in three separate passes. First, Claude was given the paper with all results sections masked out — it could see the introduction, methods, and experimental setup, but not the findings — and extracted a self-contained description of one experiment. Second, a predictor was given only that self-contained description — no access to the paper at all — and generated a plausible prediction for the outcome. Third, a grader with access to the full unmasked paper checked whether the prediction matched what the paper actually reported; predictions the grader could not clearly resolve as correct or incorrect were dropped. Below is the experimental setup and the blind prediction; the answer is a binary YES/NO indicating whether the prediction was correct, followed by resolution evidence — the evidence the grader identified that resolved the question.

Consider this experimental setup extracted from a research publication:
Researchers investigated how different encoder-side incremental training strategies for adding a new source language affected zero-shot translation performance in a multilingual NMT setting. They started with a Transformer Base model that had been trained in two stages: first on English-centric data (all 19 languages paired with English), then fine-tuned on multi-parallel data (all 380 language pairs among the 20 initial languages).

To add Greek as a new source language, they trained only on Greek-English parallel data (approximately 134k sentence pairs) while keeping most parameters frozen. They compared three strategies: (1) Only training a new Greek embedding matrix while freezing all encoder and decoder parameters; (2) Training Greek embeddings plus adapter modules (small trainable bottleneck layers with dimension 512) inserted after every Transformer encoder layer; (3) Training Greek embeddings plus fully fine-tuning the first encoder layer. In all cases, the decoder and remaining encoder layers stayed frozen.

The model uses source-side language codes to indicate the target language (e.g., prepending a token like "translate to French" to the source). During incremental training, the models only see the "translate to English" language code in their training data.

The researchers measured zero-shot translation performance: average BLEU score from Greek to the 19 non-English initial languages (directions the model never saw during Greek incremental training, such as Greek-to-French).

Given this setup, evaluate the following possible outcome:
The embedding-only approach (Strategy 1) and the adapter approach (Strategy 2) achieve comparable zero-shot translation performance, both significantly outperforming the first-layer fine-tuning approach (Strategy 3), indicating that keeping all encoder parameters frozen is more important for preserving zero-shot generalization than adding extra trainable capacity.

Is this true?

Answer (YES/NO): NO